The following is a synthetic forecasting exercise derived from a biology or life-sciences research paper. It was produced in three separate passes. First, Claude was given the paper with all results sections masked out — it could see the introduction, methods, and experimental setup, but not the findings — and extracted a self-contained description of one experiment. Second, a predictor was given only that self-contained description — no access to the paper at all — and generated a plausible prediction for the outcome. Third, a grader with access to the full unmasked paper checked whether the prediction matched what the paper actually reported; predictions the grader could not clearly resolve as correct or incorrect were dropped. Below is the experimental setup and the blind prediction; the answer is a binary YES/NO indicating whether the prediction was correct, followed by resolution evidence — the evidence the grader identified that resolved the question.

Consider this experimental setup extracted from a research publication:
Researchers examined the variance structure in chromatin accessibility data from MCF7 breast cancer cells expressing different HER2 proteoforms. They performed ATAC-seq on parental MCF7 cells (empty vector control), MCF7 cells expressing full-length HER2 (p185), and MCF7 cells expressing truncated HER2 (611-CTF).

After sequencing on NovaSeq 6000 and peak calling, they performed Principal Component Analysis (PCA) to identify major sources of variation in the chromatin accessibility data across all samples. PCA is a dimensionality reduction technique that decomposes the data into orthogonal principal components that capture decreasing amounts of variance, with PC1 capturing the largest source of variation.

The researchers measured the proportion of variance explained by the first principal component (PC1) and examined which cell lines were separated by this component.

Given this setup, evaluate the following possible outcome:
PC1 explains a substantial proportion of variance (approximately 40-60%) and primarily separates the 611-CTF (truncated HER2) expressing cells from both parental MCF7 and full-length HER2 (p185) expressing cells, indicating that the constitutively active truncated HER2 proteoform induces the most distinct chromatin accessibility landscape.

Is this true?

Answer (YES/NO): NO